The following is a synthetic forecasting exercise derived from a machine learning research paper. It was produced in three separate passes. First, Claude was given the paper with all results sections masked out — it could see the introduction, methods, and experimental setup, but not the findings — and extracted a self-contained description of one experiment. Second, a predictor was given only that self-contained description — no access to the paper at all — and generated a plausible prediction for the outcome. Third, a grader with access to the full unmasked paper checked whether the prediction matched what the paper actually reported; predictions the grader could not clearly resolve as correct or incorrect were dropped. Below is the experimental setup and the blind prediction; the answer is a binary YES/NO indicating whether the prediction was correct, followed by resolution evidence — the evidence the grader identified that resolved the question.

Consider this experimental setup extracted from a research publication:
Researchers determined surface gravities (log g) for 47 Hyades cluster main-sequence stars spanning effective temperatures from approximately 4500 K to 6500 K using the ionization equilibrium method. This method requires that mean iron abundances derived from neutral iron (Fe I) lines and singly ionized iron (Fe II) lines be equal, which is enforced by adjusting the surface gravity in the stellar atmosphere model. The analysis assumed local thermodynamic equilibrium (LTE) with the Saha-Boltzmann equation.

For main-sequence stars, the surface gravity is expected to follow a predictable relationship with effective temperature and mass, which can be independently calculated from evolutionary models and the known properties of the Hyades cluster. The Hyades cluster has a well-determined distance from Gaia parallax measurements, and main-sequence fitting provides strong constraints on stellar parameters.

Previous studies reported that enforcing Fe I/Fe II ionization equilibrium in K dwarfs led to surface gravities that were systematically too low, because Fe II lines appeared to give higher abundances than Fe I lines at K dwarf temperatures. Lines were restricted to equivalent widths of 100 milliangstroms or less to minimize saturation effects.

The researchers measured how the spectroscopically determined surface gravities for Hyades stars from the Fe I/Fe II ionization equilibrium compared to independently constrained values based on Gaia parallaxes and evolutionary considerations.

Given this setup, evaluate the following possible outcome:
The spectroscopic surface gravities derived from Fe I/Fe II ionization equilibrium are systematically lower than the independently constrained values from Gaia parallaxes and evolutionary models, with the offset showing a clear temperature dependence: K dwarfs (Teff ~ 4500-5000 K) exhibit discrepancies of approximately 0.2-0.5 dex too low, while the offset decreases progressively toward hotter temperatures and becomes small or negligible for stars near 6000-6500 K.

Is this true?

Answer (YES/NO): NO